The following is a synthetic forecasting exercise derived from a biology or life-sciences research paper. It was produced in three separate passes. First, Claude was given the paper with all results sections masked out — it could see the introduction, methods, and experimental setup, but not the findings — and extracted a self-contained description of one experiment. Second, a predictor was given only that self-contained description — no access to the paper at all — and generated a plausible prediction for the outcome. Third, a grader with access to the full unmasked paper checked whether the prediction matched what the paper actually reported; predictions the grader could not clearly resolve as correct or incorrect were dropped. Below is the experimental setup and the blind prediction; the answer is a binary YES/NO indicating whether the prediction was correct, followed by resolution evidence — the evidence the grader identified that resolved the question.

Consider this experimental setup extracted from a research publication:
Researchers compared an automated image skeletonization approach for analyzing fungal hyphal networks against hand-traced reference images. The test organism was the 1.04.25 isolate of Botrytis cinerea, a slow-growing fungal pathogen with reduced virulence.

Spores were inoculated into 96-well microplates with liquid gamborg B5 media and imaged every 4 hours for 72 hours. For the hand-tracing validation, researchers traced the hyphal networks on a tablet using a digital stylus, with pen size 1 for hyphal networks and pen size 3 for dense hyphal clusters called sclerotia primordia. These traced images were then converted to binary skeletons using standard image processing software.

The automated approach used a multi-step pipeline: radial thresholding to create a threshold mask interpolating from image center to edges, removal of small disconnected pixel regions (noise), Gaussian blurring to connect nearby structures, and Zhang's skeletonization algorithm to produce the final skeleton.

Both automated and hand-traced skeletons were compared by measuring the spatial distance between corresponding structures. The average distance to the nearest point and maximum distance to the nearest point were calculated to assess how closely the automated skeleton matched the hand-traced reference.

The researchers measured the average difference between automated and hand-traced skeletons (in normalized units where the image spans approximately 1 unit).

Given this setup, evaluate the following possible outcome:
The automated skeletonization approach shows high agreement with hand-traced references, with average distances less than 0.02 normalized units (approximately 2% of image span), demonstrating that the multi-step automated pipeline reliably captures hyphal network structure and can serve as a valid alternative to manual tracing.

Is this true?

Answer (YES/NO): YES